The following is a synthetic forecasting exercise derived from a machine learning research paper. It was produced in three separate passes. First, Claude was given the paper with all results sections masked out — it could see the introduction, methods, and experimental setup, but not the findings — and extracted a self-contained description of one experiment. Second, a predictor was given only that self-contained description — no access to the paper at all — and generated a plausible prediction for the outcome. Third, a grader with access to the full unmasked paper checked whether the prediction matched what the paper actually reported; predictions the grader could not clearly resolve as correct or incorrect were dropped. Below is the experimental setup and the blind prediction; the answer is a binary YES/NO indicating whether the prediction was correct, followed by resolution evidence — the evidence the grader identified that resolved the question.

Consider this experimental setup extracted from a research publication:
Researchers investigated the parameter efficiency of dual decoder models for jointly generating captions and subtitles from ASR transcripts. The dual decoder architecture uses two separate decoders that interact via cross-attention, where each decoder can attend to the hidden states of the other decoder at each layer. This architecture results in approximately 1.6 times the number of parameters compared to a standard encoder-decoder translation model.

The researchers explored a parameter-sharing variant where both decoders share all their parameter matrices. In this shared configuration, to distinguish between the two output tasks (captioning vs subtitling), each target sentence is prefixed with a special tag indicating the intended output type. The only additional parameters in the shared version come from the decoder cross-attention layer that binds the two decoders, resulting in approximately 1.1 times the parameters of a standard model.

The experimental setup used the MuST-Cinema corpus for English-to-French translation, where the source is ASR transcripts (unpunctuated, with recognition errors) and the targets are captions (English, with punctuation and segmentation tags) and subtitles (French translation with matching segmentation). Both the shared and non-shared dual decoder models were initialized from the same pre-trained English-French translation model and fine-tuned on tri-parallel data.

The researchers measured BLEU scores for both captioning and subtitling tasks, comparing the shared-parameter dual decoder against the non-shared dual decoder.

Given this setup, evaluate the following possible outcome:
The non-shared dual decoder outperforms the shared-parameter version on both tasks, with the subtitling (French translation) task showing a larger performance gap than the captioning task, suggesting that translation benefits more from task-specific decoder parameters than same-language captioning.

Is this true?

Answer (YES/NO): NO